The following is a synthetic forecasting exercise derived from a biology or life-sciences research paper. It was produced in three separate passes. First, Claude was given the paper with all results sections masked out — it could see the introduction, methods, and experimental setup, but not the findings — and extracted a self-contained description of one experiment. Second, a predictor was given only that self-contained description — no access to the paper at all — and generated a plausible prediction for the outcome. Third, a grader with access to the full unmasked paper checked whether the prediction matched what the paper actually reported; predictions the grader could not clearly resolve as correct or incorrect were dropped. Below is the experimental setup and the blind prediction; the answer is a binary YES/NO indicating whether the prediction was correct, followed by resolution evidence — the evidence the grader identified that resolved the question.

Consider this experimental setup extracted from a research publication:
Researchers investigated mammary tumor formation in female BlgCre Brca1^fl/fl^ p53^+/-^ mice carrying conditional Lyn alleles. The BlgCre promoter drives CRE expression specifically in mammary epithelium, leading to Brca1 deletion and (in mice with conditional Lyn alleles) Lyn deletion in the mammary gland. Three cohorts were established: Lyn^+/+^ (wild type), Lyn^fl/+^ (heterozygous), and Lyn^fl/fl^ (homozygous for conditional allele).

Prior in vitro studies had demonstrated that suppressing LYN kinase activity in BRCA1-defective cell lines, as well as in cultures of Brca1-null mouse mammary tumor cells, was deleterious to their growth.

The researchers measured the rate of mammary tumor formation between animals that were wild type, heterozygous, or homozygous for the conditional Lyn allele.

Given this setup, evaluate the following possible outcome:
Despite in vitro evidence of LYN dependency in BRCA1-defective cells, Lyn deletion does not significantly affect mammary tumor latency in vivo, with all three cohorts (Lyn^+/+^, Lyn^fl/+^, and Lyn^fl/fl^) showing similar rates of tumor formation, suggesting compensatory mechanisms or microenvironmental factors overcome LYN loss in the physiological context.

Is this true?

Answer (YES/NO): YES